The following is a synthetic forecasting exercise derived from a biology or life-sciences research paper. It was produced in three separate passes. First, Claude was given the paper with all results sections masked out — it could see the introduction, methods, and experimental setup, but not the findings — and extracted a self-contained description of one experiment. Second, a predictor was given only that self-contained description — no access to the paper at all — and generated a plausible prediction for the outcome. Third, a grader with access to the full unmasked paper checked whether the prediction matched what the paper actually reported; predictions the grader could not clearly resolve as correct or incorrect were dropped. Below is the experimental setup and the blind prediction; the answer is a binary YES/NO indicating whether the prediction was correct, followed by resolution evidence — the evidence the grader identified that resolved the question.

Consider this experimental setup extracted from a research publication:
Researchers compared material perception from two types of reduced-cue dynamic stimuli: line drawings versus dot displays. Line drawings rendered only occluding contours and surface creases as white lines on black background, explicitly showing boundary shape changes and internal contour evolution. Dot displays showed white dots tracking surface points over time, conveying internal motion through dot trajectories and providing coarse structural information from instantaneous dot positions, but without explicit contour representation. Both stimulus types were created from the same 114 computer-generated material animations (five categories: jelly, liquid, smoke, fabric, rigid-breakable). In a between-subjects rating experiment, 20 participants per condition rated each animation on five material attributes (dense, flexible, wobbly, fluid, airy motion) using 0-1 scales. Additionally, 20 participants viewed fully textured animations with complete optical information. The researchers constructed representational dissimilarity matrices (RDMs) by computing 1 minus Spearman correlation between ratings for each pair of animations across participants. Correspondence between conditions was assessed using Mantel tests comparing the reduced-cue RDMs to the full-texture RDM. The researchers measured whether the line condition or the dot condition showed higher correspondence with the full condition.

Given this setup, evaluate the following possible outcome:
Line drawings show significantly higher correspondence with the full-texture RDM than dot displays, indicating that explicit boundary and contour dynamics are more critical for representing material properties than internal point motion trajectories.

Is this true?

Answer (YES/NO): NO